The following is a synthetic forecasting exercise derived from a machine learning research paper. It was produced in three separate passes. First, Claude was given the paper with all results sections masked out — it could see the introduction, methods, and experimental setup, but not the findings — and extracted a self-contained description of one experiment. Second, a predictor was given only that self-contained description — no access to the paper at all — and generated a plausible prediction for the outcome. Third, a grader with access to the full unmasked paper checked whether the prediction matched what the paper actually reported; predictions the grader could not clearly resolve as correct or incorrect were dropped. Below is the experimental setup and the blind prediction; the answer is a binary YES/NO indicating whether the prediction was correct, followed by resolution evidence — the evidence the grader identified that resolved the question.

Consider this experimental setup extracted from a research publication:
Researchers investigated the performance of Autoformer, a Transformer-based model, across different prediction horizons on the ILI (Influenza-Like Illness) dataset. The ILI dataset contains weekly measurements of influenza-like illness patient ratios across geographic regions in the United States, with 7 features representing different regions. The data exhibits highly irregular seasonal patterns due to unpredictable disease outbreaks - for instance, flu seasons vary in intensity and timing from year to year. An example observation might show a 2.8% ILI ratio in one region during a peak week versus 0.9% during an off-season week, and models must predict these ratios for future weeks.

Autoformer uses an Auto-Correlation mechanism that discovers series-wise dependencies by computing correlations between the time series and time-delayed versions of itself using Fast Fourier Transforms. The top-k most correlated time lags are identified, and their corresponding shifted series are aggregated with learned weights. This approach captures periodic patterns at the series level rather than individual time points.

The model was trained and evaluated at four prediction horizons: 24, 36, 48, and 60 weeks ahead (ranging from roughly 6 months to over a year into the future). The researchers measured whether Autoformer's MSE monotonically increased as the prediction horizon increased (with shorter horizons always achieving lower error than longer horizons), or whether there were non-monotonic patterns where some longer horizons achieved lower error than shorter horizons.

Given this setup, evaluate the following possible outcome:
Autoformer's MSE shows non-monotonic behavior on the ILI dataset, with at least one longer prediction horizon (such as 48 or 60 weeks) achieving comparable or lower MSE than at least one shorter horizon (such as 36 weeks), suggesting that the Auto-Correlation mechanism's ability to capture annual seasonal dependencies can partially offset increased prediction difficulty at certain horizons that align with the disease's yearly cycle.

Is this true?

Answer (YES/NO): YES